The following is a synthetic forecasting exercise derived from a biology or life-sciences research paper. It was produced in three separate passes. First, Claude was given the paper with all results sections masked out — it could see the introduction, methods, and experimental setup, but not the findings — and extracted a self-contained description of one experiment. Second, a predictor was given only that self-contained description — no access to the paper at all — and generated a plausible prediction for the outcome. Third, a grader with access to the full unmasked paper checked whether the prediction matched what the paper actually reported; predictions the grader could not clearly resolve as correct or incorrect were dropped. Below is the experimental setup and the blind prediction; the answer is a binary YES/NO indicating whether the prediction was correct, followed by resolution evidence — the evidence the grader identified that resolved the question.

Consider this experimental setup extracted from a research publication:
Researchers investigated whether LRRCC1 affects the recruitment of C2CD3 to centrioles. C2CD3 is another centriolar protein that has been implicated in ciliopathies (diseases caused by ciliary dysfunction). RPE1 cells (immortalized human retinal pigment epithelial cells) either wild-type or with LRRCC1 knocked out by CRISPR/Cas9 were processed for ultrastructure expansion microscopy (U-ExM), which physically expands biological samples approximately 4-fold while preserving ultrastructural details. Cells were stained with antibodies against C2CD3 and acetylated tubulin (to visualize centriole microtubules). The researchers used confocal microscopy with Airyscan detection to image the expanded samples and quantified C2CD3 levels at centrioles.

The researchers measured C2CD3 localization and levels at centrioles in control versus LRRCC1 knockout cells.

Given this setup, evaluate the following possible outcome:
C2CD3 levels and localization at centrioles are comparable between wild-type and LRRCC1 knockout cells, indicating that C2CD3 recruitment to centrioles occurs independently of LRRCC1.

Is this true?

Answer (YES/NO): NO